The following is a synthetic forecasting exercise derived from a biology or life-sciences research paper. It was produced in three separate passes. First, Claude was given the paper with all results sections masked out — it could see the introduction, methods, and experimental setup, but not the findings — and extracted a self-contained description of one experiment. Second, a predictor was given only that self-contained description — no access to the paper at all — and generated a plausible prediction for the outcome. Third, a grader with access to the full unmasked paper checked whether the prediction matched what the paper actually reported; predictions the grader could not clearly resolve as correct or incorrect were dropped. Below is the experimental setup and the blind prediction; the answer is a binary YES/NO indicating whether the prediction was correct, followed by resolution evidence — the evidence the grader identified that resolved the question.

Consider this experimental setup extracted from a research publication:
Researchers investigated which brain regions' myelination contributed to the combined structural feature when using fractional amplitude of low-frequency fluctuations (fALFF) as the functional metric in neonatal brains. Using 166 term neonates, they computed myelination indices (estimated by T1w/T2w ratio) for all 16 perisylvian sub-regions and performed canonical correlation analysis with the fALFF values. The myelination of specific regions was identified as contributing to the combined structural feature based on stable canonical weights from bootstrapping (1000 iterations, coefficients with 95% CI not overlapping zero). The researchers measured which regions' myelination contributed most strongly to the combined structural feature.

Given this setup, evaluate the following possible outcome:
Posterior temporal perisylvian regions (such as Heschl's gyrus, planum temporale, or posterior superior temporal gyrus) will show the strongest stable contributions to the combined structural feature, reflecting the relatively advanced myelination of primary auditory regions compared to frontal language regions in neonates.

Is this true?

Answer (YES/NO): NO